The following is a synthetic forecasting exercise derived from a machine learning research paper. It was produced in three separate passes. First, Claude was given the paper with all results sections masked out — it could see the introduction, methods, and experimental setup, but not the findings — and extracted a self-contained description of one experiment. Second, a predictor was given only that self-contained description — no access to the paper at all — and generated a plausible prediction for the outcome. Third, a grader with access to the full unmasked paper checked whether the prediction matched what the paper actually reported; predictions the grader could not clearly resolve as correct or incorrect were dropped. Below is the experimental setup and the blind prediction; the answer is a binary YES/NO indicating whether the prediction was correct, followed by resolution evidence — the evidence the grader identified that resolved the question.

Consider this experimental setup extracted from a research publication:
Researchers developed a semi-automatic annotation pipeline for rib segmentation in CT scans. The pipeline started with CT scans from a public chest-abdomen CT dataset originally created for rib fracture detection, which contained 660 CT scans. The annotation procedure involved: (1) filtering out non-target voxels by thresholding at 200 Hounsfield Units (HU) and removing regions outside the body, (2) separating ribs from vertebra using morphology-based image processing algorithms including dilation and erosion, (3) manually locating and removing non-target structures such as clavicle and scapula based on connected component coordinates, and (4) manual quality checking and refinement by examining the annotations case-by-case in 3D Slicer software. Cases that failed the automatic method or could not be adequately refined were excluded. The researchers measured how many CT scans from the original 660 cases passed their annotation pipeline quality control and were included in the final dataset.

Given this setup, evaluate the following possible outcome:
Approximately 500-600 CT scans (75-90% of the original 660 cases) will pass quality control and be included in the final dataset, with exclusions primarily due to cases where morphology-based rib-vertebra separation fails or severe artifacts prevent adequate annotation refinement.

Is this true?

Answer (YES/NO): NO